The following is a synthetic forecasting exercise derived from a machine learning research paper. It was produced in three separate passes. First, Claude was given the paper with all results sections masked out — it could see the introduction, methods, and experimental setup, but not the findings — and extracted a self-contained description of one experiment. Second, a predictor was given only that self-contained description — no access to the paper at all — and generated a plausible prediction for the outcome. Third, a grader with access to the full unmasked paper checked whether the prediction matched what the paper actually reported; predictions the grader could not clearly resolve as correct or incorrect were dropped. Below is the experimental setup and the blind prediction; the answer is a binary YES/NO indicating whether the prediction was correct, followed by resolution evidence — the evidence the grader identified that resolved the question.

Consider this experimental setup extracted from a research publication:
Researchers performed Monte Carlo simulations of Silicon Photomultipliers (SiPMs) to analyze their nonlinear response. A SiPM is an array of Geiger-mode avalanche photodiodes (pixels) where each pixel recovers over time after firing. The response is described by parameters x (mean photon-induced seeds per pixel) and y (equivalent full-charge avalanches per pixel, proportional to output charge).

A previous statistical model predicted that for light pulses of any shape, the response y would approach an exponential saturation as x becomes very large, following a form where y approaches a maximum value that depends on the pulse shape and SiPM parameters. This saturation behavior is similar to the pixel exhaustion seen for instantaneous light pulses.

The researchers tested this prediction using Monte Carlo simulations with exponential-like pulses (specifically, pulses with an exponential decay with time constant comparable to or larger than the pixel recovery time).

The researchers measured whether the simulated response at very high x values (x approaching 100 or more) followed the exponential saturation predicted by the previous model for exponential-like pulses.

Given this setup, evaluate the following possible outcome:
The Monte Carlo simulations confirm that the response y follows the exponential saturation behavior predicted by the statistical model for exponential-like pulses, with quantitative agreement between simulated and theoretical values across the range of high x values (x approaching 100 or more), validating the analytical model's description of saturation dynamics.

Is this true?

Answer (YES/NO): NO